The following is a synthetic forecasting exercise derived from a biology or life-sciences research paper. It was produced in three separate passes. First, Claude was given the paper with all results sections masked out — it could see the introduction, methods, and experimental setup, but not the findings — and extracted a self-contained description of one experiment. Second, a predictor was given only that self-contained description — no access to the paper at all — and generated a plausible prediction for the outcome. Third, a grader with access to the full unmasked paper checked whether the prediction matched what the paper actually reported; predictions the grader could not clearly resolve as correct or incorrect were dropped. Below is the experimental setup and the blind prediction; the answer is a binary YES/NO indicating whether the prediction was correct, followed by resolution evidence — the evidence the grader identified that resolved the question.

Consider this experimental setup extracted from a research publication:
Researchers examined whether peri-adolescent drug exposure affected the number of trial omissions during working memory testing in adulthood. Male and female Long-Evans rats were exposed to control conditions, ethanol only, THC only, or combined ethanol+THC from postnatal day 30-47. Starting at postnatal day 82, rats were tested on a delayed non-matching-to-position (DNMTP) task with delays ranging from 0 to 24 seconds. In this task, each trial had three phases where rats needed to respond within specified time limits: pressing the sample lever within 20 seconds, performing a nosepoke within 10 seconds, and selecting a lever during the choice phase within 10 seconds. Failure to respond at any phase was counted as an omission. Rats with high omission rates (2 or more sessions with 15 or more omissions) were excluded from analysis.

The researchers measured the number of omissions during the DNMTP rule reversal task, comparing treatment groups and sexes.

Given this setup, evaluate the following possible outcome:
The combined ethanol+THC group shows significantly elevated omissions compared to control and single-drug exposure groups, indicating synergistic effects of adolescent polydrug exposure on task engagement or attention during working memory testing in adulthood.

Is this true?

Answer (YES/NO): NO